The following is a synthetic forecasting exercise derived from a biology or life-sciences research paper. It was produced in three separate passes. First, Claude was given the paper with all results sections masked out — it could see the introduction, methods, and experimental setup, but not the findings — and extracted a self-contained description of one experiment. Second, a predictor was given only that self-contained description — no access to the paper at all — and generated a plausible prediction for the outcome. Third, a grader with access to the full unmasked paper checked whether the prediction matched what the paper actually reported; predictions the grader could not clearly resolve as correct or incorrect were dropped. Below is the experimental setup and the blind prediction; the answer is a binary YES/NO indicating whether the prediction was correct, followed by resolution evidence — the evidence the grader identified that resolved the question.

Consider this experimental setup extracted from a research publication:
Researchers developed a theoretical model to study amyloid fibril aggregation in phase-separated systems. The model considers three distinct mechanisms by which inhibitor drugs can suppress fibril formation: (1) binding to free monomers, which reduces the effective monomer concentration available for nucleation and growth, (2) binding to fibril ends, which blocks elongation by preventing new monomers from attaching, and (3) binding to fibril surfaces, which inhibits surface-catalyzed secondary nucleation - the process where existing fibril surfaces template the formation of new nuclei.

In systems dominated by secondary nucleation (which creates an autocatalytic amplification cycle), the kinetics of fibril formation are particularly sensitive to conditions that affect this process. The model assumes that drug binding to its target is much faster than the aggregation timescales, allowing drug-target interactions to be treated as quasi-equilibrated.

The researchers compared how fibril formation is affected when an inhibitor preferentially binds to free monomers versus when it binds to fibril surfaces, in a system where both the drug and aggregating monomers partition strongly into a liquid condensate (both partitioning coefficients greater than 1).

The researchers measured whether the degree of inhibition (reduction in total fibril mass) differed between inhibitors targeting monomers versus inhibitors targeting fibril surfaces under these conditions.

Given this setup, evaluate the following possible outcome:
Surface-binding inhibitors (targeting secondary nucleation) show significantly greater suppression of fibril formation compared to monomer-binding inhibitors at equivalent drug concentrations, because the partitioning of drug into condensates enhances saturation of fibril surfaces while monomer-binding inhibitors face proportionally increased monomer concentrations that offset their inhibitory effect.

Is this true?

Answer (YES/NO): NO